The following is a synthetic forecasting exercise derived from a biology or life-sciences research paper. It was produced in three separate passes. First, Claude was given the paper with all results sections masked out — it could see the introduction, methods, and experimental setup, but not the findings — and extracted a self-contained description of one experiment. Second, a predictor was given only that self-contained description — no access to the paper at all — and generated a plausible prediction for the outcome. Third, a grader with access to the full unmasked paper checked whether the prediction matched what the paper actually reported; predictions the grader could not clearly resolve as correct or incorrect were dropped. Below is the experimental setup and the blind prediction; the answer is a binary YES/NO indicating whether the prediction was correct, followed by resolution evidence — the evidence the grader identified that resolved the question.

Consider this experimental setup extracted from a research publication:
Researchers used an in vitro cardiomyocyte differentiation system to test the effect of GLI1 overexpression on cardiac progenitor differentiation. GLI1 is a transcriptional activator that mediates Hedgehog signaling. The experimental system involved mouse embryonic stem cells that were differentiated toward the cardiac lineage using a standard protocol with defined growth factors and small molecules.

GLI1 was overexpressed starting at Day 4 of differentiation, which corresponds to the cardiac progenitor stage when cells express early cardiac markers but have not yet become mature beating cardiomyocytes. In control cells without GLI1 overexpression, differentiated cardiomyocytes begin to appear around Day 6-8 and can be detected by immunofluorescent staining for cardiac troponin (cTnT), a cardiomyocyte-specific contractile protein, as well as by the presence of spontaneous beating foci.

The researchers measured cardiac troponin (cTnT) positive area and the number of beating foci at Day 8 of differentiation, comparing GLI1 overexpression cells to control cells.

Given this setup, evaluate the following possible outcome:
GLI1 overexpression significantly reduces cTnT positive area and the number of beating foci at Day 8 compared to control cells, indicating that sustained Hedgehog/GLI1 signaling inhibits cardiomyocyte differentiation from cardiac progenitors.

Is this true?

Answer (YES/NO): YES